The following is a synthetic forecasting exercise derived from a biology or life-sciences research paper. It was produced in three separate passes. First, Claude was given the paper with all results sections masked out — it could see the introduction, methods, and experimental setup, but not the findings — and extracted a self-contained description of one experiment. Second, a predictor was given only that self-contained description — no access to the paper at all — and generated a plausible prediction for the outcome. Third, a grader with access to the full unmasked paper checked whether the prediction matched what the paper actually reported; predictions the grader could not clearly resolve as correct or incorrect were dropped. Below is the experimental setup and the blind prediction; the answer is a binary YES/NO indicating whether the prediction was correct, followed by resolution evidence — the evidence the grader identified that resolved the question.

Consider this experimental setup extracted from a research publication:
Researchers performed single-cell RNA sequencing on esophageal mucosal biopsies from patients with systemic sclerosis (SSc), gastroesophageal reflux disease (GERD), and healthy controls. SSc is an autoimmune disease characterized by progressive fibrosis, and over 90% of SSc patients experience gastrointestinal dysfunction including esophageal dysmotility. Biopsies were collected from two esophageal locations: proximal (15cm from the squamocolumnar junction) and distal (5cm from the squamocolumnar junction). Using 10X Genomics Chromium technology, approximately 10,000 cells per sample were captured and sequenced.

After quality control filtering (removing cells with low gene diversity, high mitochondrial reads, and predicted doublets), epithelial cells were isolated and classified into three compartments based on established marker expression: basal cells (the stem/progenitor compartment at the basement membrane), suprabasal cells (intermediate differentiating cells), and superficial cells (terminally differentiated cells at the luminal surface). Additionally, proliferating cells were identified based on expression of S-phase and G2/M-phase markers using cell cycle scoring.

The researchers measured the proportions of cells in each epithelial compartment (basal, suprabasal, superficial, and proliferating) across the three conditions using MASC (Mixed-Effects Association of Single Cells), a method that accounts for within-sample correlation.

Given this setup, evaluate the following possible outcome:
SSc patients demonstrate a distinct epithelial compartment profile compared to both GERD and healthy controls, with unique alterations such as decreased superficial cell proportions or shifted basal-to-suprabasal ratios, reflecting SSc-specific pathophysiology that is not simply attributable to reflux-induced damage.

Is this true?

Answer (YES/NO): NO